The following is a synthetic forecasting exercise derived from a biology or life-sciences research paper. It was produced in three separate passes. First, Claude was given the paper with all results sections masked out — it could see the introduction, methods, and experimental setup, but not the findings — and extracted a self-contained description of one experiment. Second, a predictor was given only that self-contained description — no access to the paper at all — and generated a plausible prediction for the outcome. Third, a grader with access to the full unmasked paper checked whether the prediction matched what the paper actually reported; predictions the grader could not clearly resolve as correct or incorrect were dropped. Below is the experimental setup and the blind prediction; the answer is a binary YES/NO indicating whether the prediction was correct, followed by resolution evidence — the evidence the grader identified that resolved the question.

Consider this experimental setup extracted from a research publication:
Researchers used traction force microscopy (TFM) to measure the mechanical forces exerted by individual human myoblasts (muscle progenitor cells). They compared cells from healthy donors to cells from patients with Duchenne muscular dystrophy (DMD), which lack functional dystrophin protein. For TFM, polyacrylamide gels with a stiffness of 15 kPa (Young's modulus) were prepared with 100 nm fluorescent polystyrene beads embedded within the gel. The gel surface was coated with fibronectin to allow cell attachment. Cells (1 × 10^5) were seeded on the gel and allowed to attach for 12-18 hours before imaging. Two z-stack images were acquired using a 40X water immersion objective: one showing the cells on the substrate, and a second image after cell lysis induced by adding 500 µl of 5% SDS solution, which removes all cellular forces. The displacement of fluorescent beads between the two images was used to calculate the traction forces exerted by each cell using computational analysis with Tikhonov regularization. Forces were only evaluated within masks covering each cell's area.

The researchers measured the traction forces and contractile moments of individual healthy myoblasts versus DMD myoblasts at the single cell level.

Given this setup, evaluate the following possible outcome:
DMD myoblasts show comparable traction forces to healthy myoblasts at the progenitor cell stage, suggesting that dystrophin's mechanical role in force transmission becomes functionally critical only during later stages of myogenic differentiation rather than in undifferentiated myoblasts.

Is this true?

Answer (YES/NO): NO